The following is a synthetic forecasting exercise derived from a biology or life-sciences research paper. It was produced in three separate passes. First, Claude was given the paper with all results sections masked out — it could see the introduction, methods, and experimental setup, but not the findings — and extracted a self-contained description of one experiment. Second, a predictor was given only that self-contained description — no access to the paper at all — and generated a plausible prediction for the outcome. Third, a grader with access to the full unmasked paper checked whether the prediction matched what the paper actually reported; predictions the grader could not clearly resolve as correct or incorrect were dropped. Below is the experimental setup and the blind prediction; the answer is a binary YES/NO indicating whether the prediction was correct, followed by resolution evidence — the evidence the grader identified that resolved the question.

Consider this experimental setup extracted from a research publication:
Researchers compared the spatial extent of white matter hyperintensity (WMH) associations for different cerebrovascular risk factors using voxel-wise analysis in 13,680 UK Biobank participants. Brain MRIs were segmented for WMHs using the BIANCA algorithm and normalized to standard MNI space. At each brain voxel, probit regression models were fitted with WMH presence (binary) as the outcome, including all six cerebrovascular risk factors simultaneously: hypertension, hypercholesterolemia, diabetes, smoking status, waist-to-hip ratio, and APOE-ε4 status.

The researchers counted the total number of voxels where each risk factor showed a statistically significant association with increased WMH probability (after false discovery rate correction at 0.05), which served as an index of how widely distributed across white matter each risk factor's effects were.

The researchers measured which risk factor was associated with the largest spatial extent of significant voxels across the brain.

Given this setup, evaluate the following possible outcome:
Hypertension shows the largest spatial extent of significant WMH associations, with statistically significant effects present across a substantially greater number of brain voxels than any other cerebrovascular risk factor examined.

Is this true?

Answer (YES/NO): YES